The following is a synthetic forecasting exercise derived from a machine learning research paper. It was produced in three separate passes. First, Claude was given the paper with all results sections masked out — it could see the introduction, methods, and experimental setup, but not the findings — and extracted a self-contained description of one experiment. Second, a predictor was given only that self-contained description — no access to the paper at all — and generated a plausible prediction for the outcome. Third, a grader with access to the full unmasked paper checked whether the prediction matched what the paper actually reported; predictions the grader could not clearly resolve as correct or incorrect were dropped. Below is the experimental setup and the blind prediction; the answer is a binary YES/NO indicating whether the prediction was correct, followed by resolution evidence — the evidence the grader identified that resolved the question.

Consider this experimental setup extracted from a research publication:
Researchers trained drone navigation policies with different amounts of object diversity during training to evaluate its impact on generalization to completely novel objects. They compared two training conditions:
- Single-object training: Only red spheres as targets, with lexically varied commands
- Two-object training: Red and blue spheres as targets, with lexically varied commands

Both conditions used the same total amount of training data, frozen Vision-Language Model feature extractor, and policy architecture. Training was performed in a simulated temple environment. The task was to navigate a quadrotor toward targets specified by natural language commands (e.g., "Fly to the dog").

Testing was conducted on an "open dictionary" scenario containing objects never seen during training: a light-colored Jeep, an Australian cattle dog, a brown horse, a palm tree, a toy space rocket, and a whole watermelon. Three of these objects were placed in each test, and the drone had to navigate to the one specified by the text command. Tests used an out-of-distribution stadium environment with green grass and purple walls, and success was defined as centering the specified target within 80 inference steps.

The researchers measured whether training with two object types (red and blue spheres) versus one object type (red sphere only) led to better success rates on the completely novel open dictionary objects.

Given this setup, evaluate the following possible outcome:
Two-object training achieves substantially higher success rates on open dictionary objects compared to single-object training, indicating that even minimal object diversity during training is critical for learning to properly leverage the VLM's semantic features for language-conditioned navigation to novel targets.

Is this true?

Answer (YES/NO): YES